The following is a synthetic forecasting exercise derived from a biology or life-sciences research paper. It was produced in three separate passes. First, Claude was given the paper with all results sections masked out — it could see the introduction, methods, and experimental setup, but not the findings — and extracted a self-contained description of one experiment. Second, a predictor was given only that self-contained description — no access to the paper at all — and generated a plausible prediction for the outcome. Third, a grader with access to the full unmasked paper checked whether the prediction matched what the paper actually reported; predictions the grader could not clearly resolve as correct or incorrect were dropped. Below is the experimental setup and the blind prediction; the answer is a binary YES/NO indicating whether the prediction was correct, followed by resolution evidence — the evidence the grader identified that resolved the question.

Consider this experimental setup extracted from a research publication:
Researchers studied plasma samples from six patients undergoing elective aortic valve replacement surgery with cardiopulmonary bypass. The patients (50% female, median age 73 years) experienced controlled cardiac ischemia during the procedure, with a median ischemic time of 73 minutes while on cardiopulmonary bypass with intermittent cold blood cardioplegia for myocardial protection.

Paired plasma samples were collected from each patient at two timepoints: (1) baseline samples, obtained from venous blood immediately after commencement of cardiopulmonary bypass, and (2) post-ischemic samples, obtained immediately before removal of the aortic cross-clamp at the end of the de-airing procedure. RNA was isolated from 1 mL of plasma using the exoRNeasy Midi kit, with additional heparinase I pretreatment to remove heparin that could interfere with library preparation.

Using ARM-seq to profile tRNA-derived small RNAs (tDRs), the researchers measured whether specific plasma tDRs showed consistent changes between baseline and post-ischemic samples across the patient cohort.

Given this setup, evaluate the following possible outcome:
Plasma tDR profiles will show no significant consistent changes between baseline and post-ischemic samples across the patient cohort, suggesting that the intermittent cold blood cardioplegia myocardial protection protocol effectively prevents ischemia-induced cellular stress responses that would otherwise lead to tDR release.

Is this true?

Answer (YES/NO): NO